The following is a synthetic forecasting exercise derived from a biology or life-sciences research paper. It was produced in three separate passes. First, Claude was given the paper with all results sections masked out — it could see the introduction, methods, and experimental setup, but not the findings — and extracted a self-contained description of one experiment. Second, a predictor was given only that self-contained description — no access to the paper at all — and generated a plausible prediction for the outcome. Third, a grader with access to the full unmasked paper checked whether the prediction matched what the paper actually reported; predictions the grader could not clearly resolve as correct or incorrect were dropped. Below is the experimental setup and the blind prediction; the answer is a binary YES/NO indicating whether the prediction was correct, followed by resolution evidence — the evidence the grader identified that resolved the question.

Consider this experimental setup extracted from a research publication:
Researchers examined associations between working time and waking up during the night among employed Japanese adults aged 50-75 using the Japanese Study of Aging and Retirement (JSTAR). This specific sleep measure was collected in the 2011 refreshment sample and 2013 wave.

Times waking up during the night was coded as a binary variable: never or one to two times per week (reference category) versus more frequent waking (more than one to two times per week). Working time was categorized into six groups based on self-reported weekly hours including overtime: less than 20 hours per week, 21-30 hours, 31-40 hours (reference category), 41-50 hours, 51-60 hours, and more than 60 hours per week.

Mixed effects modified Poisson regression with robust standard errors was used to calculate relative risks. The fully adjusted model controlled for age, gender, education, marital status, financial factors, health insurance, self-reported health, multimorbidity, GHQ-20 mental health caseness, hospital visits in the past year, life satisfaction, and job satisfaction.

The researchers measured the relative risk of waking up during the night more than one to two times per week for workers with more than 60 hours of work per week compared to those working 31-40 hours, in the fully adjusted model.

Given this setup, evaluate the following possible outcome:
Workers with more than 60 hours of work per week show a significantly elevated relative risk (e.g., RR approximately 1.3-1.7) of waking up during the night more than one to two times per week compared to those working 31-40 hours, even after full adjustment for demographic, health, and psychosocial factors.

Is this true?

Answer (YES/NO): NO